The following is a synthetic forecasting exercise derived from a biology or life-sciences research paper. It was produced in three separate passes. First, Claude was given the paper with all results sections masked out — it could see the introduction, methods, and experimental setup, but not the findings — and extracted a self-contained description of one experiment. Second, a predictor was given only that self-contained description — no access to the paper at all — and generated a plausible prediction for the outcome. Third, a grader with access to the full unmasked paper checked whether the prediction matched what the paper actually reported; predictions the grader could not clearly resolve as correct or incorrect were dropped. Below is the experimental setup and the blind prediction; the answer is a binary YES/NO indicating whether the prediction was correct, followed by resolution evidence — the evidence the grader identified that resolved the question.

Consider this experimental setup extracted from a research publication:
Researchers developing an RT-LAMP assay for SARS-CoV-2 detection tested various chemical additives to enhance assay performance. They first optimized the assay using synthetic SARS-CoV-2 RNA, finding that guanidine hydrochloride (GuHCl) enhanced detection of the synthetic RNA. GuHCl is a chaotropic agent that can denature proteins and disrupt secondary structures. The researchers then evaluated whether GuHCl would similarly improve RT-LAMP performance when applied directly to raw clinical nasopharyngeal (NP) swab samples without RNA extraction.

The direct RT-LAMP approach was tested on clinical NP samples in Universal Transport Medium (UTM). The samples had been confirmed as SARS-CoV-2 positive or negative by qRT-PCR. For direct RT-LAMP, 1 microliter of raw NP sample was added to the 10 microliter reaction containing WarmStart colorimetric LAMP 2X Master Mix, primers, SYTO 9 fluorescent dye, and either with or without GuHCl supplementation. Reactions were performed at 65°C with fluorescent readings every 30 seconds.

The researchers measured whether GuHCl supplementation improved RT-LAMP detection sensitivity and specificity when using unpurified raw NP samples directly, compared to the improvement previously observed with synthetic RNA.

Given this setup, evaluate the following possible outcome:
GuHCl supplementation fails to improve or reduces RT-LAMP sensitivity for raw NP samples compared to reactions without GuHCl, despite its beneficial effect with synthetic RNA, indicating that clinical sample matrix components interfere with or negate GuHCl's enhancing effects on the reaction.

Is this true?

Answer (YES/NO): YES